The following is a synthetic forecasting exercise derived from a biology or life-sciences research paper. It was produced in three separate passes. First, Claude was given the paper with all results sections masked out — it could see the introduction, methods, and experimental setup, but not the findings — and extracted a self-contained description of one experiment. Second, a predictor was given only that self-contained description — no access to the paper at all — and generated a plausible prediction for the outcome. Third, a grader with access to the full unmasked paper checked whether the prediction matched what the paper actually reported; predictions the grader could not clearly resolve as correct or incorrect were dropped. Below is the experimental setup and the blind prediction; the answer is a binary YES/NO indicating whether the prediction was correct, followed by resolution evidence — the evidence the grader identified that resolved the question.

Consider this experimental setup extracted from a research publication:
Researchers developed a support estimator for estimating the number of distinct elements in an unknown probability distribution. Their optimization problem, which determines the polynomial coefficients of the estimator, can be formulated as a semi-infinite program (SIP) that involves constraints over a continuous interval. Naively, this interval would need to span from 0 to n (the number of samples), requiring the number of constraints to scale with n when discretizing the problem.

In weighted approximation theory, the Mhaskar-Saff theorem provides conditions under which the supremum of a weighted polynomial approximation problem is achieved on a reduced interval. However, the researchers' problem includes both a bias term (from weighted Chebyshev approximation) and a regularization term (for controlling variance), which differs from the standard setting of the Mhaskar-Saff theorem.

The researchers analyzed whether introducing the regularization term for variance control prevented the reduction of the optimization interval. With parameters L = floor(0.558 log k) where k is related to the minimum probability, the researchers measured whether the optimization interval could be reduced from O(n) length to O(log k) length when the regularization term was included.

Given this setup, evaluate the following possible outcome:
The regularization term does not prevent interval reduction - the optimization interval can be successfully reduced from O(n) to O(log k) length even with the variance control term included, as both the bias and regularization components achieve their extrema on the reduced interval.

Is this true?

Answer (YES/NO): YES